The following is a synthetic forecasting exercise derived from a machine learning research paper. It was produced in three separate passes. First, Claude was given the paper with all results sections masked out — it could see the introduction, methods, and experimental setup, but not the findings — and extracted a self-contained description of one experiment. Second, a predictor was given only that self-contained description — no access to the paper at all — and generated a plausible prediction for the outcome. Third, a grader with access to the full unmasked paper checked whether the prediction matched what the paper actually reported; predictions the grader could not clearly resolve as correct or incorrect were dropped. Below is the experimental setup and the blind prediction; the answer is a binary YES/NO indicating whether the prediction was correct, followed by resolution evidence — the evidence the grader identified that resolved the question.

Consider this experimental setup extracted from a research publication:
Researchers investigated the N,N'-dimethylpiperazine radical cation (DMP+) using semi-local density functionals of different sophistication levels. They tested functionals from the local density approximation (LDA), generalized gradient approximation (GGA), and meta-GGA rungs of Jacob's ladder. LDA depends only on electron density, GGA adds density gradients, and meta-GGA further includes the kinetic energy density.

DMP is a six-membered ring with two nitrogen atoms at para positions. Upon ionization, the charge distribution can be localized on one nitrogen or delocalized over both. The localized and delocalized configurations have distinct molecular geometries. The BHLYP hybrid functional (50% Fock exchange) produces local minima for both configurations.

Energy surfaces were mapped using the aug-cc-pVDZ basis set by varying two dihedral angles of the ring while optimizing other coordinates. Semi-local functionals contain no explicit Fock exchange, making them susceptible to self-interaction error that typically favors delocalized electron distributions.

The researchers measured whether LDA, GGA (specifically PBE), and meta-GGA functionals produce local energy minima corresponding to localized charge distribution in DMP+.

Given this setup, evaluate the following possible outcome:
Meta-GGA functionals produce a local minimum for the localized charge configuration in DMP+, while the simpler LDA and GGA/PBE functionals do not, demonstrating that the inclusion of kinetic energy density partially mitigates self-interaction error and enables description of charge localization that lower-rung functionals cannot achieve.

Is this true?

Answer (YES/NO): NO